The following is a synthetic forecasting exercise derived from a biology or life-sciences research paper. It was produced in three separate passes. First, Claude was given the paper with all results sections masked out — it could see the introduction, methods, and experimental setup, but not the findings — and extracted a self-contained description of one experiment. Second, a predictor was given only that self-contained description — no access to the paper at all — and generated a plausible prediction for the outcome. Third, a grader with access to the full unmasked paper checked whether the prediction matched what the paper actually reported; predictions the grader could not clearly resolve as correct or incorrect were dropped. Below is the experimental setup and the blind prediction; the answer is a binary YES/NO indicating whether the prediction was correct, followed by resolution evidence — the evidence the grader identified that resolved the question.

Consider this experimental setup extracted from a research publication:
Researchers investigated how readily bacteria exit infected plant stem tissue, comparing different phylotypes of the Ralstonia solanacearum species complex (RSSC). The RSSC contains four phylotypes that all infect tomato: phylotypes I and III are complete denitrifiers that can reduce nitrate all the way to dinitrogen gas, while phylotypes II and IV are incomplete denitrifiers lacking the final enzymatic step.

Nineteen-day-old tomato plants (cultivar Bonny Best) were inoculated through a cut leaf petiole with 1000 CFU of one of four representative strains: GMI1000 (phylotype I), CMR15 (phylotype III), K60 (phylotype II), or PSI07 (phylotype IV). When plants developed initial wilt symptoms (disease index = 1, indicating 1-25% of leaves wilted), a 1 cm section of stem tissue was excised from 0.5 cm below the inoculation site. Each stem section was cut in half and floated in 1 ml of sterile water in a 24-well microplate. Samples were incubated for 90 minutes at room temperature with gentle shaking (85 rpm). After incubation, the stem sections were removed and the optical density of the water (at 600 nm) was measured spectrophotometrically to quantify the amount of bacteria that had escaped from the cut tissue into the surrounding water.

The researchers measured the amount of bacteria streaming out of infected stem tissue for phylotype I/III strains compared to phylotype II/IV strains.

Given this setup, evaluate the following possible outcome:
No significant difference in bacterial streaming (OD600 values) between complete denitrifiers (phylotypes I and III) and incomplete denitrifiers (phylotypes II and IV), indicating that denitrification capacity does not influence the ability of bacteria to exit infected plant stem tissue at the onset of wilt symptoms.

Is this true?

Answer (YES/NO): NO